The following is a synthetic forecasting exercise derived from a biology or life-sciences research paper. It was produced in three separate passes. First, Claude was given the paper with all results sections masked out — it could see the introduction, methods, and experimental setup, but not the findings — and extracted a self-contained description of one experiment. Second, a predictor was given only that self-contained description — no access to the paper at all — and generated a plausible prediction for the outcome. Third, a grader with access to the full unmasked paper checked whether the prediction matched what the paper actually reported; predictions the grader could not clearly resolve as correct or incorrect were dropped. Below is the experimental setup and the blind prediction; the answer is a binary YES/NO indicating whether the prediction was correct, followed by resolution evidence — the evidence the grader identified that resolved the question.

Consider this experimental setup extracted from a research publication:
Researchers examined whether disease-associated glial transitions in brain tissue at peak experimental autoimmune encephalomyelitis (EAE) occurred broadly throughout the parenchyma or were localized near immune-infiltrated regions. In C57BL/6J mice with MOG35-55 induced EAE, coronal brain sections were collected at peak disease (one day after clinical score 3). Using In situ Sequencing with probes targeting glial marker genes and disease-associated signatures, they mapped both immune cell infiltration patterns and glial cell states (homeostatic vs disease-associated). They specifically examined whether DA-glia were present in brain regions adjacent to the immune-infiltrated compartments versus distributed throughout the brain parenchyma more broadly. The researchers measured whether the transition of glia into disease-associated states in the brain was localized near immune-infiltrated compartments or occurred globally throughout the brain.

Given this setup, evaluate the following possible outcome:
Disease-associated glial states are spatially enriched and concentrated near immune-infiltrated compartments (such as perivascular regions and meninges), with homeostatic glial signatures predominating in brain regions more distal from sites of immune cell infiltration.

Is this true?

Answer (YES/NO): YES